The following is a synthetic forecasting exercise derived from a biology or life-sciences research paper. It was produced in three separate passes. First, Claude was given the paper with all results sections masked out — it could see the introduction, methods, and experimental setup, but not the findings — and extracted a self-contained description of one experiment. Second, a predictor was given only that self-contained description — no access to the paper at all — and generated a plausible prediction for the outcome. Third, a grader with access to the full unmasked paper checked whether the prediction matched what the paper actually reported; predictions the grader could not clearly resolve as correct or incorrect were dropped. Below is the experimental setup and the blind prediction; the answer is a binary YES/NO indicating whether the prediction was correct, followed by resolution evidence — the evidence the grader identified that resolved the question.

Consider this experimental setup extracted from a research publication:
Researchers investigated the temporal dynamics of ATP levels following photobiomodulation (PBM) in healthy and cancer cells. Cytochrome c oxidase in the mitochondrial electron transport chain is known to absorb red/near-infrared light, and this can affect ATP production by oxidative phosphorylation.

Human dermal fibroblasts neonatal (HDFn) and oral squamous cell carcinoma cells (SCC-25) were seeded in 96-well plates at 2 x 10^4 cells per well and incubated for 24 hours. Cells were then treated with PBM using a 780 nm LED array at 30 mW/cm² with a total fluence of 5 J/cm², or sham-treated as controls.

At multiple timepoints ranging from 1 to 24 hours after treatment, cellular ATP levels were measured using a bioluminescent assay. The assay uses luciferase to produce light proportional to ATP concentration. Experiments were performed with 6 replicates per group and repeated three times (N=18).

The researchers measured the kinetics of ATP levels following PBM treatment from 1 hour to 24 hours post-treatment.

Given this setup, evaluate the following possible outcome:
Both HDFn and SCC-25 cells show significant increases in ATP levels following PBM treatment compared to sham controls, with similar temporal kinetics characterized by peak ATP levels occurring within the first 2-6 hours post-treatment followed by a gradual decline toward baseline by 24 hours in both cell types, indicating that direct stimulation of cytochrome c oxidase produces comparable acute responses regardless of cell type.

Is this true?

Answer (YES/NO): NO